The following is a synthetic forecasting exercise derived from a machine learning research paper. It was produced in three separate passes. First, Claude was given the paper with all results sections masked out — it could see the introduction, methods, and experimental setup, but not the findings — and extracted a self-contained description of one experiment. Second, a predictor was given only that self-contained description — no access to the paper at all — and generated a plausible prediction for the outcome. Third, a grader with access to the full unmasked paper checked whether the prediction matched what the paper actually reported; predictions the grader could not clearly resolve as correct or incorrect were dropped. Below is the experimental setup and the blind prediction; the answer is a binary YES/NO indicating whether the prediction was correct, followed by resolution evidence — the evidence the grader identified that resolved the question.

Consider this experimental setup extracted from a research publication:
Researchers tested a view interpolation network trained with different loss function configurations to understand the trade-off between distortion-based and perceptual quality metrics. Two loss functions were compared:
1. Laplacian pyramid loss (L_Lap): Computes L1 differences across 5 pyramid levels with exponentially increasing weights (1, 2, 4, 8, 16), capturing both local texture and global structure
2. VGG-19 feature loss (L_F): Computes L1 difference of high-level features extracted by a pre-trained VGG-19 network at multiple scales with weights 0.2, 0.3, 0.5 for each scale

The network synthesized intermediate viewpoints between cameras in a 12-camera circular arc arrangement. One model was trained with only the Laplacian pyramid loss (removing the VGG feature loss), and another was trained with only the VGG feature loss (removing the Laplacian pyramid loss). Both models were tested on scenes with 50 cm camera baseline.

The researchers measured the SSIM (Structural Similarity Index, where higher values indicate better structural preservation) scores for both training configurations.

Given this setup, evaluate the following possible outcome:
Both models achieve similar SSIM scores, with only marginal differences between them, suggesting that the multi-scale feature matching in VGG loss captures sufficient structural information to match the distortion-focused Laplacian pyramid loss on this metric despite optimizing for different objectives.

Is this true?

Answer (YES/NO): NO